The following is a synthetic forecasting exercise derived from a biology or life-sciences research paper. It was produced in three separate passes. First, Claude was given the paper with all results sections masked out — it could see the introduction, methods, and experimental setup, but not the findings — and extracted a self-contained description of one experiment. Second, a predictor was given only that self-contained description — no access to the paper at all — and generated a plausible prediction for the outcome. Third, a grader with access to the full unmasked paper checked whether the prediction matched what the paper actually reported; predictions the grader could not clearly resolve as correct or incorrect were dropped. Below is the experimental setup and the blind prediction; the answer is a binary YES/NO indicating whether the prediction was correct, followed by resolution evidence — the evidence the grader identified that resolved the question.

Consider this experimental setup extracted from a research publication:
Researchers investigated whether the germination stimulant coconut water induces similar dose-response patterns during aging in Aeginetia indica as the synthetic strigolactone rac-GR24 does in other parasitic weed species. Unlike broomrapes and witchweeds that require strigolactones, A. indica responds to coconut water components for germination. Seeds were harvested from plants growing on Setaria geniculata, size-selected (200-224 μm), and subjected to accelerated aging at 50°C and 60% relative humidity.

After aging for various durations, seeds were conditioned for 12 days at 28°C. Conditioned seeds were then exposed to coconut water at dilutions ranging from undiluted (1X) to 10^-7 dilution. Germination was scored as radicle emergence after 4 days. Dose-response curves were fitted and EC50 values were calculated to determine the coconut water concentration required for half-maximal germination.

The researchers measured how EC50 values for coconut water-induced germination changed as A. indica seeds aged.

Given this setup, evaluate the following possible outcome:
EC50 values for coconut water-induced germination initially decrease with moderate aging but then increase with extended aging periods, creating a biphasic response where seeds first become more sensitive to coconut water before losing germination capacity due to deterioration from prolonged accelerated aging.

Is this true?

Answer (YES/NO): NO